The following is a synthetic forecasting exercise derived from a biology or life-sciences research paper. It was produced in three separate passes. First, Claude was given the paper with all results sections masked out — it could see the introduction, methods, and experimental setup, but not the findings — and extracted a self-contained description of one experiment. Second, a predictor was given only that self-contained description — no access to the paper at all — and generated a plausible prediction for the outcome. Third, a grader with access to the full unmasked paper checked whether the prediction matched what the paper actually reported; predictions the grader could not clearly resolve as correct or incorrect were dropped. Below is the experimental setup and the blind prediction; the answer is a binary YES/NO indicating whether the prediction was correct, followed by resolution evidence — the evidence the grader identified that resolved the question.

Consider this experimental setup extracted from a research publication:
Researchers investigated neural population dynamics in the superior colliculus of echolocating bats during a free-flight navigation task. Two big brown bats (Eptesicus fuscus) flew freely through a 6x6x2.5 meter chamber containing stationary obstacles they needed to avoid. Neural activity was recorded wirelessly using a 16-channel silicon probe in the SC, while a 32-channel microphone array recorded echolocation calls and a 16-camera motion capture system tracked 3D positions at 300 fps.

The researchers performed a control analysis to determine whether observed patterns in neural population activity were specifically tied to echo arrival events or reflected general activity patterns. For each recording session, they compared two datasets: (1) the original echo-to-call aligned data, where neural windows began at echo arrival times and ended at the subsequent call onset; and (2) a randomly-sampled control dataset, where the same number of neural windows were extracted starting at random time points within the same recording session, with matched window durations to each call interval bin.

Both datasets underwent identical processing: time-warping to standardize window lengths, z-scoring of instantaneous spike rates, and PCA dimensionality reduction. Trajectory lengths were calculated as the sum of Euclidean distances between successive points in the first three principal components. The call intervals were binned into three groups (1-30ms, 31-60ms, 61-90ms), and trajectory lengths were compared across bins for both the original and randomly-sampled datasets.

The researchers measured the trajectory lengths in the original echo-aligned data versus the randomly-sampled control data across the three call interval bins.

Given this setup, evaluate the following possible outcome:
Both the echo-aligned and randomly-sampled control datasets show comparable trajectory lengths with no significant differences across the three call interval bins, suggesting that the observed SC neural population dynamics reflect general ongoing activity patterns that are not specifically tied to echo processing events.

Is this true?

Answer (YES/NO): NO